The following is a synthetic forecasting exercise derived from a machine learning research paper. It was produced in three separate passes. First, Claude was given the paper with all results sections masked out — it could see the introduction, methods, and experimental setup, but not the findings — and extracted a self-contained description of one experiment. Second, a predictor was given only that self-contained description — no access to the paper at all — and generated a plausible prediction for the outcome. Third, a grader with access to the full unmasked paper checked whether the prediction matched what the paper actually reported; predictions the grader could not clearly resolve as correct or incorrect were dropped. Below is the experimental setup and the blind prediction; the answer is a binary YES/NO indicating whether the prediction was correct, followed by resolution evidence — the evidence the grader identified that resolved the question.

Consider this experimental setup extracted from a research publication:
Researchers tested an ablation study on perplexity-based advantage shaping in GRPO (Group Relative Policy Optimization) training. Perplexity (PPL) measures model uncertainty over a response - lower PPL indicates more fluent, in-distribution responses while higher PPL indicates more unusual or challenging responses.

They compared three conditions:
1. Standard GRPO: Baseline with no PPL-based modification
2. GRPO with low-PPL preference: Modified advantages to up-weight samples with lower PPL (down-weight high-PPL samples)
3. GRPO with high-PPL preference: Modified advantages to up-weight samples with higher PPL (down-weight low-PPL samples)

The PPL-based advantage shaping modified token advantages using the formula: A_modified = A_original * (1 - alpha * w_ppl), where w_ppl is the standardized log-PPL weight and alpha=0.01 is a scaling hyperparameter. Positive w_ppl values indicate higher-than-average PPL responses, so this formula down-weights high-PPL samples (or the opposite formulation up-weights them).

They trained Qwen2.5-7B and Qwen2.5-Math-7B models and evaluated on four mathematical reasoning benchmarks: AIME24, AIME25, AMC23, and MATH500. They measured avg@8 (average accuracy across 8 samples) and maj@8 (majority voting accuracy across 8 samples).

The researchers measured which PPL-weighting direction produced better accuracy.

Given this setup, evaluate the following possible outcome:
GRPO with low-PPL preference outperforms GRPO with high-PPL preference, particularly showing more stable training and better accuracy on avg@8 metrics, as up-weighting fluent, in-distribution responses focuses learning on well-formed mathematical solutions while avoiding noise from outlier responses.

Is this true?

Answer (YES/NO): NO